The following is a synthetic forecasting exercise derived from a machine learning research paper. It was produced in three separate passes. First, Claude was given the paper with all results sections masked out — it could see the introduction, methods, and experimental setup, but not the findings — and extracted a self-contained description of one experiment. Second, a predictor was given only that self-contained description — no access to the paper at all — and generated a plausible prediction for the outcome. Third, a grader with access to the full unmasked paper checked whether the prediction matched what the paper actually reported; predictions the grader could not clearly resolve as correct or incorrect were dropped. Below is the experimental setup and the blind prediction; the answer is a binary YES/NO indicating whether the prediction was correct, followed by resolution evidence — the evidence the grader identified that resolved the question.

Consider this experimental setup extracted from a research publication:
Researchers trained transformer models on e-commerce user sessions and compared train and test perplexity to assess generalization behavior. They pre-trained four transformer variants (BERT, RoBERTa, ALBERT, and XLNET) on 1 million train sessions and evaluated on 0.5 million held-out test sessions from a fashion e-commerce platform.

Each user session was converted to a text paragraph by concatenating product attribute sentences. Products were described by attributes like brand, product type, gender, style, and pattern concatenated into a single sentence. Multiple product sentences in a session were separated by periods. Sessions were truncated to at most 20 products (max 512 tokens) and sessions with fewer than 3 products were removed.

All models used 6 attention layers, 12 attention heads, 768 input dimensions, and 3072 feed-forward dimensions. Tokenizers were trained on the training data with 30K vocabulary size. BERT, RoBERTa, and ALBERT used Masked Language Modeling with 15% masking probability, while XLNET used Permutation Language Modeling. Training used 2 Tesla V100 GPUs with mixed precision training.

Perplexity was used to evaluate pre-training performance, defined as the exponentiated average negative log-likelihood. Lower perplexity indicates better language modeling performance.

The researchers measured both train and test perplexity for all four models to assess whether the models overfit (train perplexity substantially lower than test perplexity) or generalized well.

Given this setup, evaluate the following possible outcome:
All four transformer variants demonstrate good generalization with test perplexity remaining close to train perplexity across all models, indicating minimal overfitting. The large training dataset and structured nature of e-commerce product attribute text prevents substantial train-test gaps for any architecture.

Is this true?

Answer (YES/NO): YES